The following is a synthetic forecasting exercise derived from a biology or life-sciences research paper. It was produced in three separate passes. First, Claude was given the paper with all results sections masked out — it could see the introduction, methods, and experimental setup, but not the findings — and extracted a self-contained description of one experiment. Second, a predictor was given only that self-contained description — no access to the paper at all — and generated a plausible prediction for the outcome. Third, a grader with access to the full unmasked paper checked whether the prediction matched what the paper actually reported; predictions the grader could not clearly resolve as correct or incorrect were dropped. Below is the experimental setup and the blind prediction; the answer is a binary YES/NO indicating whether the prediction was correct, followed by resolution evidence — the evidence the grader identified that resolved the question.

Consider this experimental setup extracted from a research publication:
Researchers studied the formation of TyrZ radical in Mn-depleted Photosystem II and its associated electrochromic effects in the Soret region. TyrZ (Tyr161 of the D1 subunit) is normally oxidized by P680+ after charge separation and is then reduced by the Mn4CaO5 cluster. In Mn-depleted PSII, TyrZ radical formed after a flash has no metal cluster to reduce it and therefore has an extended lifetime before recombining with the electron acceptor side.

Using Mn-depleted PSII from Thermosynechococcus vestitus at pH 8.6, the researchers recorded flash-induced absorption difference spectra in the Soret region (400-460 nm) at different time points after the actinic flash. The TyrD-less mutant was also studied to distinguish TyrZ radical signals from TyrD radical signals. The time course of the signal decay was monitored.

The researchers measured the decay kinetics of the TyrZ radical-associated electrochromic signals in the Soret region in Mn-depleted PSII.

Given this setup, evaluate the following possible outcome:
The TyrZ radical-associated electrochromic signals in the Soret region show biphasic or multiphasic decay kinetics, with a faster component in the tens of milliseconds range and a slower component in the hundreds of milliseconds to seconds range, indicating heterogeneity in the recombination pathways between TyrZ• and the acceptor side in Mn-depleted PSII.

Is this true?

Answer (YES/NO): NO